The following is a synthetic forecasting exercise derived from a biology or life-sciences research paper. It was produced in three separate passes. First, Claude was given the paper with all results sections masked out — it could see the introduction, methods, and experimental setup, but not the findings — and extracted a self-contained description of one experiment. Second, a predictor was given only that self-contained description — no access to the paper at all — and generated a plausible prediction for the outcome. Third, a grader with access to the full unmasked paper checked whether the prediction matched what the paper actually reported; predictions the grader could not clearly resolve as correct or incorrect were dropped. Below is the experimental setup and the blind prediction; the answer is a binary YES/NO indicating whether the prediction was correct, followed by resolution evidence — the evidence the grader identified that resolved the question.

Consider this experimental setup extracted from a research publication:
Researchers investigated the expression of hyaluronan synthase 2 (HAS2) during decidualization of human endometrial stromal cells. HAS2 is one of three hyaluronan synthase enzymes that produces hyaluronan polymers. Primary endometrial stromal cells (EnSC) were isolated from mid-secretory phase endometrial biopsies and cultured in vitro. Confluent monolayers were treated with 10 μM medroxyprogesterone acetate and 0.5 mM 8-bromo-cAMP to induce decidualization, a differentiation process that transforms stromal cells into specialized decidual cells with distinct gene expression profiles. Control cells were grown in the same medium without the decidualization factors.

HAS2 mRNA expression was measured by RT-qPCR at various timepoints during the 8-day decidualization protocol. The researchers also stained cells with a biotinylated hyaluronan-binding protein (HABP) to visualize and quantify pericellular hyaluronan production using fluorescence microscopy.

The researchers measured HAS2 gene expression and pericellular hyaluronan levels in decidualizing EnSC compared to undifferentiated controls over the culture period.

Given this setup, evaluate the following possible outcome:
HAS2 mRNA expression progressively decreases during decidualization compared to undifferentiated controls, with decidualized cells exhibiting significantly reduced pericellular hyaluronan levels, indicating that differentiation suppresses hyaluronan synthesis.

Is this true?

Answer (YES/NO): YES